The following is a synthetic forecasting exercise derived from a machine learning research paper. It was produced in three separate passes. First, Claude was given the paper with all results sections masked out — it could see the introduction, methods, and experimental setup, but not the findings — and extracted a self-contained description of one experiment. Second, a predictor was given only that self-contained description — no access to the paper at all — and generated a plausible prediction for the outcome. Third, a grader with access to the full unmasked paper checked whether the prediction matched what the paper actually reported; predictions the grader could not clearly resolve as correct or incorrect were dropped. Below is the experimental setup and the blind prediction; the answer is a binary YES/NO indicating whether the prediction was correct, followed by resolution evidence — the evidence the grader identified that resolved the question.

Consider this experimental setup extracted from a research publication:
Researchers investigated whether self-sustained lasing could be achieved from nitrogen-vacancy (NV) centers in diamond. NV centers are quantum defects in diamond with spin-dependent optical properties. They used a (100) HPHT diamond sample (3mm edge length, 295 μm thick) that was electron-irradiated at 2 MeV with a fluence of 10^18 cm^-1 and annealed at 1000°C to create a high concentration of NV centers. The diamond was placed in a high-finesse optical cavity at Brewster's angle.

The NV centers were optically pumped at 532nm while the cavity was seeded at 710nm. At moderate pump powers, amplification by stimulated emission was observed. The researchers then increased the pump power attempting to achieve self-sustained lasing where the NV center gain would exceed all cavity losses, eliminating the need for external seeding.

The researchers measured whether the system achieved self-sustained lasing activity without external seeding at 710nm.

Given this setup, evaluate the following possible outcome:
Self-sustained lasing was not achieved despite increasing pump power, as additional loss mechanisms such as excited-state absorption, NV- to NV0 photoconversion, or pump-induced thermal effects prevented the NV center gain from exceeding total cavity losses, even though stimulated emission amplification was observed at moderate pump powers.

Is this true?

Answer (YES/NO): NO